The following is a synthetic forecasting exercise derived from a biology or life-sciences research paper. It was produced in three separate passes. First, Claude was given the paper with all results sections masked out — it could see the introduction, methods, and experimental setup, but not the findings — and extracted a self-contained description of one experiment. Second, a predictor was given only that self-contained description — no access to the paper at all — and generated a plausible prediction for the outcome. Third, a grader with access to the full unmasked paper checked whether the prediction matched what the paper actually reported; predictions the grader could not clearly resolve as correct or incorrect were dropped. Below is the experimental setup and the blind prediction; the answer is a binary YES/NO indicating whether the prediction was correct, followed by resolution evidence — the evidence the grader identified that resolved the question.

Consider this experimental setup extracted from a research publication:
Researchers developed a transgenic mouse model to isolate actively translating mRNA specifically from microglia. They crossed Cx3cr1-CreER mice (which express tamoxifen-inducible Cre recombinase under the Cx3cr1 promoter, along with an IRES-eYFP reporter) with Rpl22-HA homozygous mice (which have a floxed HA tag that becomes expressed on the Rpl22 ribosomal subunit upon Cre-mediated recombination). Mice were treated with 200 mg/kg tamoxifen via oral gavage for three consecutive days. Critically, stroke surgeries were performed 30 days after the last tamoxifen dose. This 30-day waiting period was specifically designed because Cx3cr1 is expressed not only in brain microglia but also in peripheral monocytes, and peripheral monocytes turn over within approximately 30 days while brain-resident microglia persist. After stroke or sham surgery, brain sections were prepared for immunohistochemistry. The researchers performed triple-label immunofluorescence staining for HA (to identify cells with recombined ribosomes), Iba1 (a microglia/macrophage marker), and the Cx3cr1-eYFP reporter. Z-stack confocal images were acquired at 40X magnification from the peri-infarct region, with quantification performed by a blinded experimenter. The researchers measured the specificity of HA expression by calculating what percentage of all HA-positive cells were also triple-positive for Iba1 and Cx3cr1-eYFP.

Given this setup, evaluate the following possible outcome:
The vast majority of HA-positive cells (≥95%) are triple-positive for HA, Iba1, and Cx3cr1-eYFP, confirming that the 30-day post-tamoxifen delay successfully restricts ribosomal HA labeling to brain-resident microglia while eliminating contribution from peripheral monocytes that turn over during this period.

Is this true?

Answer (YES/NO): YES